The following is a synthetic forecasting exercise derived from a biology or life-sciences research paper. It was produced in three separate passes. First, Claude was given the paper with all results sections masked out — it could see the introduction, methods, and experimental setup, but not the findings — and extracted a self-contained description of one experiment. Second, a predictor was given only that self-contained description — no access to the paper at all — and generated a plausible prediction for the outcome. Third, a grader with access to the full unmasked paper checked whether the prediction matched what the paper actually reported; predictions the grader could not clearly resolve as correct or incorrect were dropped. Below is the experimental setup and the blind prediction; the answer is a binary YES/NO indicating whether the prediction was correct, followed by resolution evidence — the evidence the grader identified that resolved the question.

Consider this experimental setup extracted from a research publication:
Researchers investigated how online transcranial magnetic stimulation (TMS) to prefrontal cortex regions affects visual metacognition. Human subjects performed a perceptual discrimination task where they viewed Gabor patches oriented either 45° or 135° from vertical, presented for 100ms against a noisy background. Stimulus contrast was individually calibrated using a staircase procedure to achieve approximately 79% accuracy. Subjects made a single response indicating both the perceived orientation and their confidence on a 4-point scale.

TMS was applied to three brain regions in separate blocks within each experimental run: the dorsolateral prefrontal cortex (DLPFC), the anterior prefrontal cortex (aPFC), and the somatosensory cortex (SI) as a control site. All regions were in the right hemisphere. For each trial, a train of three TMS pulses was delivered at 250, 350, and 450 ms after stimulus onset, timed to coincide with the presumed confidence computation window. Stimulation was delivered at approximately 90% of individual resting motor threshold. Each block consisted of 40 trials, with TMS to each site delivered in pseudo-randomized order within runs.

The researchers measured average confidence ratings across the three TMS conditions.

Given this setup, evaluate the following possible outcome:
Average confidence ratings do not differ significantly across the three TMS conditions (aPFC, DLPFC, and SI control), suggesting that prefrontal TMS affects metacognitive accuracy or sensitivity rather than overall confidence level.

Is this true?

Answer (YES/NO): NO